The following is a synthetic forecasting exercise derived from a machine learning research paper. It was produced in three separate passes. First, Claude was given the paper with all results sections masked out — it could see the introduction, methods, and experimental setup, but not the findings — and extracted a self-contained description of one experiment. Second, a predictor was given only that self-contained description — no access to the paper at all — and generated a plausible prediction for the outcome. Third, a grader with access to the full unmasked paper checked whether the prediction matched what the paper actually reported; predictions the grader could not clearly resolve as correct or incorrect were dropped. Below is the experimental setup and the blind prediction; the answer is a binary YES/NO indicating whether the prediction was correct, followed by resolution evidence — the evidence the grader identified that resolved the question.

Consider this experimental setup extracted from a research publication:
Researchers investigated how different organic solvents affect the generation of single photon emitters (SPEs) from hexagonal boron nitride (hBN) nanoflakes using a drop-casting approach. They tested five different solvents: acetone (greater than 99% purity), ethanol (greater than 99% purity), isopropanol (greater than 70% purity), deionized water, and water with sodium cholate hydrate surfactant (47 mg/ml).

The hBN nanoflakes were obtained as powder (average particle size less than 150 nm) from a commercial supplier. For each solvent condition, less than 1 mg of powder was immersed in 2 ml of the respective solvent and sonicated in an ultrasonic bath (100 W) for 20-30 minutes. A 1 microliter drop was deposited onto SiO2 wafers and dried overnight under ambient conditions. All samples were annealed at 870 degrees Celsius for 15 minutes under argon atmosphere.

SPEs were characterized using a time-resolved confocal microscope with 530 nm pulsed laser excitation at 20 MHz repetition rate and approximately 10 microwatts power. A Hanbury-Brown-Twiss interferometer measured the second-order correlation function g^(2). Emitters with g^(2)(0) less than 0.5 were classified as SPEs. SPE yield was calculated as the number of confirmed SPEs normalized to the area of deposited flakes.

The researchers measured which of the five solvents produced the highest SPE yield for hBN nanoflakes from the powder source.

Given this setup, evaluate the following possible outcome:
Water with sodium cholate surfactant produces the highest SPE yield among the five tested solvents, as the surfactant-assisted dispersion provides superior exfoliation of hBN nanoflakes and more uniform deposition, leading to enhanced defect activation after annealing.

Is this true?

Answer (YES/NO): YES